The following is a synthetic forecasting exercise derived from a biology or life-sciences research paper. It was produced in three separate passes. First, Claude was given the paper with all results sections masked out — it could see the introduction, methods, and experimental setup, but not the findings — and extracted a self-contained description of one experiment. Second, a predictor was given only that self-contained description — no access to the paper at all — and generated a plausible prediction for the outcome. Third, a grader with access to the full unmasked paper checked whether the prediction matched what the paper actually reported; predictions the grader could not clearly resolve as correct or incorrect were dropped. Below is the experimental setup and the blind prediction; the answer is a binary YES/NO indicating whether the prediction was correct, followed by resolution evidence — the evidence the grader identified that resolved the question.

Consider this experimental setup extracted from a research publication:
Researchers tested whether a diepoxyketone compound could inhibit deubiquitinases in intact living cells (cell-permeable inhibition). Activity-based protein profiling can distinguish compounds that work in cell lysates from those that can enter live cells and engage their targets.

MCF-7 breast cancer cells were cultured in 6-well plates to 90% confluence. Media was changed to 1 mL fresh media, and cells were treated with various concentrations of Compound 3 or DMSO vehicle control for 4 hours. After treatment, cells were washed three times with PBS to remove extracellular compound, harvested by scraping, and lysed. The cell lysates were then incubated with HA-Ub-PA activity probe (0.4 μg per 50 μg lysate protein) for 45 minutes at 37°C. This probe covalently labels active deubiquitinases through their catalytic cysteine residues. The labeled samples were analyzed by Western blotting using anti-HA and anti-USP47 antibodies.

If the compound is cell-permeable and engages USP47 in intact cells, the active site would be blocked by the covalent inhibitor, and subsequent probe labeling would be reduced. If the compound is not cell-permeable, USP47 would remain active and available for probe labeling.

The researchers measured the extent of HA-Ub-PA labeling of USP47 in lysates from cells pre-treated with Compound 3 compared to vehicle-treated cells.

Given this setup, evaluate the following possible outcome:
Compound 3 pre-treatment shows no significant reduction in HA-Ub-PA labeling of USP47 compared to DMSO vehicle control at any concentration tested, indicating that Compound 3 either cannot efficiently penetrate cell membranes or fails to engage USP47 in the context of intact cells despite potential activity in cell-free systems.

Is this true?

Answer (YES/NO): NO